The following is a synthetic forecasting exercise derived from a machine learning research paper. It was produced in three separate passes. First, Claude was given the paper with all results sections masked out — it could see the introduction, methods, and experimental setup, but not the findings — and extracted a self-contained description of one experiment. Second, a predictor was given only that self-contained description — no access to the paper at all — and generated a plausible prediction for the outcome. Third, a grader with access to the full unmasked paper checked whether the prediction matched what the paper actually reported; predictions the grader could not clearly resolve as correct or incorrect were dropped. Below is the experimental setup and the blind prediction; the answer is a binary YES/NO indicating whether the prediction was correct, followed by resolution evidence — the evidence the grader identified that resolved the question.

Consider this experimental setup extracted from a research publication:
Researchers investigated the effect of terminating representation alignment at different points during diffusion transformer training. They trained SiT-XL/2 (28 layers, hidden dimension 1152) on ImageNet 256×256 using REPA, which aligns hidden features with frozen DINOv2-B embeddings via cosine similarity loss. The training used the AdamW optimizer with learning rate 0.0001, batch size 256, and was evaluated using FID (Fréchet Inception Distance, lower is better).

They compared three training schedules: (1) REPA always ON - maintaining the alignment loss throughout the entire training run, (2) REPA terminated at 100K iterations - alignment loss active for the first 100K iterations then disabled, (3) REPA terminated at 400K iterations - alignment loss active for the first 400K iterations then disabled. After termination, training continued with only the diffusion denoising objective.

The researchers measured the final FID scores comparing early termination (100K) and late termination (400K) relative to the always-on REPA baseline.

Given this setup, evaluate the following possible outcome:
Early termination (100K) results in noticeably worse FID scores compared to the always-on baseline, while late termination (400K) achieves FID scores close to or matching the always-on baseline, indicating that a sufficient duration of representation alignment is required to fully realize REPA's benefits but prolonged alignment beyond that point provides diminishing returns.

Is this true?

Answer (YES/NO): NO